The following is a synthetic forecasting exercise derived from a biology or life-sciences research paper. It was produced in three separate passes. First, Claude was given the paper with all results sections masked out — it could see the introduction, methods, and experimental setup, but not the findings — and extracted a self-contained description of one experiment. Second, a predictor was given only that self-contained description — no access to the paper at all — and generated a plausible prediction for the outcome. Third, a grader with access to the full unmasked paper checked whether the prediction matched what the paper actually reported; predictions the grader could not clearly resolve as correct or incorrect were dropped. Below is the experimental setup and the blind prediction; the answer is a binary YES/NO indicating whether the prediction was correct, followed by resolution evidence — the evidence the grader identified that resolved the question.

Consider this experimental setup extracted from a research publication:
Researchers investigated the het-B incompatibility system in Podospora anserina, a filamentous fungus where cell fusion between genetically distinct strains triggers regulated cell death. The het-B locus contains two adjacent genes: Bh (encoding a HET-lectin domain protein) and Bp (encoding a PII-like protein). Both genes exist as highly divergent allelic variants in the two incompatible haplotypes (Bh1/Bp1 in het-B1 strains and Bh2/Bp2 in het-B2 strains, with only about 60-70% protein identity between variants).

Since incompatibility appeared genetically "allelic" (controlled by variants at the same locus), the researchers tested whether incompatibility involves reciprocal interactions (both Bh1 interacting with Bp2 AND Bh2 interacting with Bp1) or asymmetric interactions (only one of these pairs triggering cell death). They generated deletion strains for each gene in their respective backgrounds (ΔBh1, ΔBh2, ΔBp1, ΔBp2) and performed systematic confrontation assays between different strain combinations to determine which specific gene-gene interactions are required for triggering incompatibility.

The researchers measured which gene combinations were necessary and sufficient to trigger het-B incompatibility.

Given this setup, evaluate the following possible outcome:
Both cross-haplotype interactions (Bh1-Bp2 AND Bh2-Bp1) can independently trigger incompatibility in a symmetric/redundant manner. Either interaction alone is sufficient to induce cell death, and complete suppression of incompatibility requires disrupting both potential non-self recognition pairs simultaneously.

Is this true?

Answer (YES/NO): NO